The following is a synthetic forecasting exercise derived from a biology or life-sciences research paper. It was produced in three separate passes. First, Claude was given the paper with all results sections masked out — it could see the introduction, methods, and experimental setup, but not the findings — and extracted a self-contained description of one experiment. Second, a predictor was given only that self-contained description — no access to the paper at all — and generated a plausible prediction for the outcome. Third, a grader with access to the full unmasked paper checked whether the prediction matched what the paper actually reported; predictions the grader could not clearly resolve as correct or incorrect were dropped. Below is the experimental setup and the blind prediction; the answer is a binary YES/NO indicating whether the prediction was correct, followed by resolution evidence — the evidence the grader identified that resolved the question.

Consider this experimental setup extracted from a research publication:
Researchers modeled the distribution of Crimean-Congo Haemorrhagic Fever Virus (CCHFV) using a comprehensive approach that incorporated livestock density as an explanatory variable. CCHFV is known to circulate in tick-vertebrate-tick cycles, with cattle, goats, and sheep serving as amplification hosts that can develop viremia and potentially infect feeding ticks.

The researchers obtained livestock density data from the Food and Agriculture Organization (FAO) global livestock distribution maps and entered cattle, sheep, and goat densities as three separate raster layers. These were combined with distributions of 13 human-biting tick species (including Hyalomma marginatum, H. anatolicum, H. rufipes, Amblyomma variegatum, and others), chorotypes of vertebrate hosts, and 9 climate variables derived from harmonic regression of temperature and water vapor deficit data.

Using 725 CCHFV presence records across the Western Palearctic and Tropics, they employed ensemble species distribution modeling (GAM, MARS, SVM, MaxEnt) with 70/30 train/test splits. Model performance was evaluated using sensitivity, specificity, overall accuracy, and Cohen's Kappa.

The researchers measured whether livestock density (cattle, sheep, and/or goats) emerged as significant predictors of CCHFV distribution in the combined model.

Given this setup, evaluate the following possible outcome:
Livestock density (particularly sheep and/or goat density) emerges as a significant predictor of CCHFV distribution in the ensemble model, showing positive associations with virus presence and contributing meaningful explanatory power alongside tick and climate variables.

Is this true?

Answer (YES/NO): YES